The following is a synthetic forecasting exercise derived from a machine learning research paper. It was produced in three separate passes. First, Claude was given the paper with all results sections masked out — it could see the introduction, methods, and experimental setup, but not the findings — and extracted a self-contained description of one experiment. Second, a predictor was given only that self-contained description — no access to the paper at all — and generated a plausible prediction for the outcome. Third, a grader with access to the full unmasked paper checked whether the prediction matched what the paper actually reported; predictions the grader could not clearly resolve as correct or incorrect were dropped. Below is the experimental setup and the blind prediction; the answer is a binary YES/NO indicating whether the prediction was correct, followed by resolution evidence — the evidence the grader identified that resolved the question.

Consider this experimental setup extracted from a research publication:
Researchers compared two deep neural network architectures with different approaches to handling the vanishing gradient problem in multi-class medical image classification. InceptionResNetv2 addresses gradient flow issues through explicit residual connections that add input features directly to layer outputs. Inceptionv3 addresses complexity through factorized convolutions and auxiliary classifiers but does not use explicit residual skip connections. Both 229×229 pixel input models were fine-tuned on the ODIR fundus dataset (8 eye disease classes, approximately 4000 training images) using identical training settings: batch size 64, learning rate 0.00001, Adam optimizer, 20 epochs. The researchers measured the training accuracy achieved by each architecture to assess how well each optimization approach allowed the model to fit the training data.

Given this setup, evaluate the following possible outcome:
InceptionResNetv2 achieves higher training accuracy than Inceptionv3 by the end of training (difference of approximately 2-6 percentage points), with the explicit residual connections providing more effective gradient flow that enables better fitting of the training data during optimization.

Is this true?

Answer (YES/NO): NO